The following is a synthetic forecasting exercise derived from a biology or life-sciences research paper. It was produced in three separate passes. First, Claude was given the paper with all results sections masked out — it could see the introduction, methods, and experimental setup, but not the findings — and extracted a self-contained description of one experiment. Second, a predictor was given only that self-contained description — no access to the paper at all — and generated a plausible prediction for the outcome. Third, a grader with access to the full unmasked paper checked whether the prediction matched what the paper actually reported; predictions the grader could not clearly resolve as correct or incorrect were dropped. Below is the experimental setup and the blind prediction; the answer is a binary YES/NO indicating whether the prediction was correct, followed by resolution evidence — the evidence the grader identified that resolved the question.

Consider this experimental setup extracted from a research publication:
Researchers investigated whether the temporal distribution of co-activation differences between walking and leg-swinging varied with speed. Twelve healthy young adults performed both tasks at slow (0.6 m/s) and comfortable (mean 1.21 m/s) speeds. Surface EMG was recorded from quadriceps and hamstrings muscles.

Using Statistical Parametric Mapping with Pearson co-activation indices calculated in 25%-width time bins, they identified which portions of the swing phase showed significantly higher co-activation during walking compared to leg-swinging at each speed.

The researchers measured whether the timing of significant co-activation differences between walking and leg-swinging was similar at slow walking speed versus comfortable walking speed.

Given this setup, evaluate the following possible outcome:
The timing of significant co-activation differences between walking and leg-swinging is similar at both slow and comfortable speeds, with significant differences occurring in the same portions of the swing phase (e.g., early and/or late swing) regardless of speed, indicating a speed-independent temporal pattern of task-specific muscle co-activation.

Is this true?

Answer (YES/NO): NO